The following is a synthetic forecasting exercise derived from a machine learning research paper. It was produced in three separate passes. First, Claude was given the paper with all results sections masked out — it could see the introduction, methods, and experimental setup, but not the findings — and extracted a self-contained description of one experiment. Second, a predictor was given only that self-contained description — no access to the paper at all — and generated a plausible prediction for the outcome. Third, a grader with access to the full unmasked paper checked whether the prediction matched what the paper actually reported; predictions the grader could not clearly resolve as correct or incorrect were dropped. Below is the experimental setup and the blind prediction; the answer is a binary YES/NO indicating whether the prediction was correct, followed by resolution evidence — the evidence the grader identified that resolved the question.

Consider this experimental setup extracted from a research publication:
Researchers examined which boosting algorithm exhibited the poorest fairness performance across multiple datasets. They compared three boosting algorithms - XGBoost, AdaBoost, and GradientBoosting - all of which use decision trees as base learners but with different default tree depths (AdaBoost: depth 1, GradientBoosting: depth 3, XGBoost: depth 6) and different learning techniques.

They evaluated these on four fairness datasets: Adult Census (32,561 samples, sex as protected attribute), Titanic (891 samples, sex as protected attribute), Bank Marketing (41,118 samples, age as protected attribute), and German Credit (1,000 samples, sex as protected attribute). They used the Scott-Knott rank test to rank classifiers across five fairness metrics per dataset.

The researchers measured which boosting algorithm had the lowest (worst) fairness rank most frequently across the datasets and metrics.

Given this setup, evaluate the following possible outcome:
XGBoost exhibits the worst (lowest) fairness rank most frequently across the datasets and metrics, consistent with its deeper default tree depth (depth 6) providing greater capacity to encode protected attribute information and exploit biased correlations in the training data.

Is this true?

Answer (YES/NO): NO